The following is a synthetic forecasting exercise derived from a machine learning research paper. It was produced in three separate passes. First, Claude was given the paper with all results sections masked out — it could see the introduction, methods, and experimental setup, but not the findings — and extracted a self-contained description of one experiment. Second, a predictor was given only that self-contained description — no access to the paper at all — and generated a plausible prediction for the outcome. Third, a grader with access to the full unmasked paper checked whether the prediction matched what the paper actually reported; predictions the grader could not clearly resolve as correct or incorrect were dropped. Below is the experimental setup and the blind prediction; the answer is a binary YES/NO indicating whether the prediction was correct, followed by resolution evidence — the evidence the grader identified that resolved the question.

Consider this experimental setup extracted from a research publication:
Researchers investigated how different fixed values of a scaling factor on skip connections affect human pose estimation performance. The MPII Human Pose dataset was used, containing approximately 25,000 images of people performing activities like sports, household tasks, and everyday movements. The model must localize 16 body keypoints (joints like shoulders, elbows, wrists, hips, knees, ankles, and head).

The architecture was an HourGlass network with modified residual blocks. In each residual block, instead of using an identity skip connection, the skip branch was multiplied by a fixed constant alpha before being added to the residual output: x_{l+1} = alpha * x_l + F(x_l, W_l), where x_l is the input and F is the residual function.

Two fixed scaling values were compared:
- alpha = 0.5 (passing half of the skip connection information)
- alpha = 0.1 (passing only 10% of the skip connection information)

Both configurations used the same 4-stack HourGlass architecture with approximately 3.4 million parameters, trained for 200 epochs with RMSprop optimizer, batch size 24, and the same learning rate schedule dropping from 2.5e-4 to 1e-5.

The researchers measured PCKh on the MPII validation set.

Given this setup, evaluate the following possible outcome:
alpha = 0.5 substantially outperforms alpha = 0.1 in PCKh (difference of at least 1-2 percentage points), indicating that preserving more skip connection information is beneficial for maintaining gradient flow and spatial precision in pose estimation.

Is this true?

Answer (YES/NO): NO